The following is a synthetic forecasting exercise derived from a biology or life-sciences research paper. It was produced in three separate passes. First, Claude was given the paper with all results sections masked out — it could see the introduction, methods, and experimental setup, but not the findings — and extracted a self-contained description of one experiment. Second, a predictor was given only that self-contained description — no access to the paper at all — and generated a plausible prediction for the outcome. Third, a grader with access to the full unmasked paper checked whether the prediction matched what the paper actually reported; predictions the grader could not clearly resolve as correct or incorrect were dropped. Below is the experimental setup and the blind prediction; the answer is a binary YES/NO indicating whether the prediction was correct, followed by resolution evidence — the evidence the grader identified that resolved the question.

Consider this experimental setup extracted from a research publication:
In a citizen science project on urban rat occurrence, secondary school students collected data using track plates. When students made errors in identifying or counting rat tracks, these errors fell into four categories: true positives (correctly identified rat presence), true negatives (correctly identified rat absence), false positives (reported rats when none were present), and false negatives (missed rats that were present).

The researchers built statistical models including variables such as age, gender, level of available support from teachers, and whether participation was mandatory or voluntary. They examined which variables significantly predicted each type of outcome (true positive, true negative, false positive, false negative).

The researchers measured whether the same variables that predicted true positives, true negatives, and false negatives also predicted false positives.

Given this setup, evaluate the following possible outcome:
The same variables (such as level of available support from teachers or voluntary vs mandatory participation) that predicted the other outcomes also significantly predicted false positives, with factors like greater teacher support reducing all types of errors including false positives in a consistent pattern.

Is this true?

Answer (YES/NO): NO